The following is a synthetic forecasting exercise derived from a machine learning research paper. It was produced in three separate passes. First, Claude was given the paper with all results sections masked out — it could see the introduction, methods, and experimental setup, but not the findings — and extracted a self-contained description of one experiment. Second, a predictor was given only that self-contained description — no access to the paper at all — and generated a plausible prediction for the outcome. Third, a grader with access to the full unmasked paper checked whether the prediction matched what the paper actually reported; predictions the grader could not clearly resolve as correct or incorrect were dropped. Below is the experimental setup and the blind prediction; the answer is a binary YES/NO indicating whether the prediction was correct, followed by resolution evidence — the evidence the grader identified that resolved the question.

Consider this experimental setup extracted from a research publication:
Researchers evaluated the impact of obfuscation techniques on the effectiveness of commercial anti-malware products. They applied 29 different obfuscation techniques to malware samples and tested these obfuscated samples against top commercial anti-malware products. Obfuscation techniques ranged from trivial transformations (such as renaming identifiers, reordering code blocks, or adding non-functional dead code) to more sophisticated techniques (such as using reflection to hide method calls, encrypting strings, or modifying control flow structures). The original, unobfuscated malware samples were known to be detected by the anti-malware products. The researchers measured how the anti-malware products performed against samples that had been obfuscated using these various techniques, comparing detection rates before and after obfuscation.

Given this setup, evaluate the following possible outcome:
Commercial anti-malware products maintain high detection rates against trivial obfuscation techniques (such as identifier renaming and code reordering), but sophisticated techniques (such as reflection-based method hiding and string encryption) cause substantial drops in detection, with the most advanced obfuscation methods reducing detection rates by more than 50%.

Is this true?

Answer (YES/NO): NO